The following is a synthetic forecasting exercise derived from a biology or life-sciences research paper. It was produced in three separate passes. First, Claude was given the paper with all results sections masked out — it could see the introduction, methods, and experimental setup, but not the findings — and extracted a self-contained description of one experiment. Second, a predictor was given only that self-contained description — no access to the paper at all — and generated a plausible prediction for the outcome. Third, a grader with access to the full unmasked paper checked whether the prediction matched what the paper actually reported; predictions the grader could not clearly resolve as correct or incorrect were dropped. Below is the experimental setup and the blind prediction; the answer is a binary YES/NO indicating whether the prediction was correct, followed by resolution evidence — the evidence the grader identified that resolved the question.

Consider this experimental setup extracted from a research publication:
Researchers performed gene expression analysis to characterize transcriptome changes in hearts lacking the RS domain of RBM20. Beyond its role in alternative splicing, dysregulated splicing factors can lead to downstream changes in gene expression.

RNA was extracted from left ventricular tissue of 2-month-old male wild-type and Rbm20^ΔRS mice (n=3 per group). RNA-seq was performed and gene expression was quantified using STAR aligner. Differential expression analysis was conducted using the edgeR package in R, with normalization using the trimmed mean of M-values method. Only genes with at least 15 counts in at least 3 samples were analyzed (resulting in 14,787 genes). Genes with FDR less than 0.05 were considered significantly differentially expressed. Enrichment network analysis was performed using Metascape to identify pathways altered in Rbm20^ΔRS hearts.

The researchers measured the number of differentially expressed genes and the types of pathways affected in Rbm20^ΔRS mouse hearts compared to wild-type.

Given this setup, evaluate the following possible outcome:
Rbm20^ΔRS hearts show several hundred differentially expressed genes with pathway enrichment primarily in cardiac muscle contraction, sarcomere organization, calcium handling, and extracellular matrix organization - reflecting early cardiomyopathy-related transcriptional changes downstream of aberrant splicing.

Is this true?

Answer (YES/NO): NO